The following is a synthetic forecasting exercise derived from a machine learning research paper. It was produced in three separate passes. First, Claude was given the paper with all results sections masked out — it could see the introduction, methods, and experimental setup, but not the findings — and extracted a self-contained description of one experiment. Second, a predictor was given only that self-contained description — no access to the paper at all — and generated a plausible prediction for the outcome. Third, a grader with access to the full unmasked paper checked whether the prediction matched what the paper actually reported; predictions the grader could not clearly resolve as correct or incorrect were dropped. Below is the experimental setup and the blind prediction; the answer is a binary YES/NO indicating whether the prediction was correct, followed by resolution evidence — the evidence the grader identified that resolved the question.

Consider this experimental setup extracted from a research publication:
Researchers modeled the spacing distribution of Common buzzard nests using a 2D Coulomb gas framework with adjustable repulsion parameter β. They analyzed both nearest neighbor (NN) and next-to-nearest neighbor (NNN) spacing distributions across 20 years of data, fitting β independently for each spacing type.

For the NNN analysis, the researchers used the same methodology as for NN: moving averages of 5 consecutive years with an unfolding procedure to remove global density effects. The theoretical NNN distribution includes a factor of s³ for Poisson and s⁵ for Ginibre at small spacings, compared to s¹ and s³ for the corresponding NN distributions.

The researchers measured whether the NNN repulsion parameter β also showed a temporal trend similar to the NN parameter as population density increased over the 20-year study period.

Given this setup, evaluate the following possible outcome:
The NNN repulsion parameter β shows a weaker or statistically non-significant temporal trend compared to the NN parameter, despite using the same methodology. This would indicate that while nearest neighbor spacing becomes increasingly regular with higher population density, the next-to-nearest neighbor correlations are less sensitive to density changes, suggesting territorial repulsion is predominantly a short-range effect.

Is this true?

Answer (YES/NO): NO